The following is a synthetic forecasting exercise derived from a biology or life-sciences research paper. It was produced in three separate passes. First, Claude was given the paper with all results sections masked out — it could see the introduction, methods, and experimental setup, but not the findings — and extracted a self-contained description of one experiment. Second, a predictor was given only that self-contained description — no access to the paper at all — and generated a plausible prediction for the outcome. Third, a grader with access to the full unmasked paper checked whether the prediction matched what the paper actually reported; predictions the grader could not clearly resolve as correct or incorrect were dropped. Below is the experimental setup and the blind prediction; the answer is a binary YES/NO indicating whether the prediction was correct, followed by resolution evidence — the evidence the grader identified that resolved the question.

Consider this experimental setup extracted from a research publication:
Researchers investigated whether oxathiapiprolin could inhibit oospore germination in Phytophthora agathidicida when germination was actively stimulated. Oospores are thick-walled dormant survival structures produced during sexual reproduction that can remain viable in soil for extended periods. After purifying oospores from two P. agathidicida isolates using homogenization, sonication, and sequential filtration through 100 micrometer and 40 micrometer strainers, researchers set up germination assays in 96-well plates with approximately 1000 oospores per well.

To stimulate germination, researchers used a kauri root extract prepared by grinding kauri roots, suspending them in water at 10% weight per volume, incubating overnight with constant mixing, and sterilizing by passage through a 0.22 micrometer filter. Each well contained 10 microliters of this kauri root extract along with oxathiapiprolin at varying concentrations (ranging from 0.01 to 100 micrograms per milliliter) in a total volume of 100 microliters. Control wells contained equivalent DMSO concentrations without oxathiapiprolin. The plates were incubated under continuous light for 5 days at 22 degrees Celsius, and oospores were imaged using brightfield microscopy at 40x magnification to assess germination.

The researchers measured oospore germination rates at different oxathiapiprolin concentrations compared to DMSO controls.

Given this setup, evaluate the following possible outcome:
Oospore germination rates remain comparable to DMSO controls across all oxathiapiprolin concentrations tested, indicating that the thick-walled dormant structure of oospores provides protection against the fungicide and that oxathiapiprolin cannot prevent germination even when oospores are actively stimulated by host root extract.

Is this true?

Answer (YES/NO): NO